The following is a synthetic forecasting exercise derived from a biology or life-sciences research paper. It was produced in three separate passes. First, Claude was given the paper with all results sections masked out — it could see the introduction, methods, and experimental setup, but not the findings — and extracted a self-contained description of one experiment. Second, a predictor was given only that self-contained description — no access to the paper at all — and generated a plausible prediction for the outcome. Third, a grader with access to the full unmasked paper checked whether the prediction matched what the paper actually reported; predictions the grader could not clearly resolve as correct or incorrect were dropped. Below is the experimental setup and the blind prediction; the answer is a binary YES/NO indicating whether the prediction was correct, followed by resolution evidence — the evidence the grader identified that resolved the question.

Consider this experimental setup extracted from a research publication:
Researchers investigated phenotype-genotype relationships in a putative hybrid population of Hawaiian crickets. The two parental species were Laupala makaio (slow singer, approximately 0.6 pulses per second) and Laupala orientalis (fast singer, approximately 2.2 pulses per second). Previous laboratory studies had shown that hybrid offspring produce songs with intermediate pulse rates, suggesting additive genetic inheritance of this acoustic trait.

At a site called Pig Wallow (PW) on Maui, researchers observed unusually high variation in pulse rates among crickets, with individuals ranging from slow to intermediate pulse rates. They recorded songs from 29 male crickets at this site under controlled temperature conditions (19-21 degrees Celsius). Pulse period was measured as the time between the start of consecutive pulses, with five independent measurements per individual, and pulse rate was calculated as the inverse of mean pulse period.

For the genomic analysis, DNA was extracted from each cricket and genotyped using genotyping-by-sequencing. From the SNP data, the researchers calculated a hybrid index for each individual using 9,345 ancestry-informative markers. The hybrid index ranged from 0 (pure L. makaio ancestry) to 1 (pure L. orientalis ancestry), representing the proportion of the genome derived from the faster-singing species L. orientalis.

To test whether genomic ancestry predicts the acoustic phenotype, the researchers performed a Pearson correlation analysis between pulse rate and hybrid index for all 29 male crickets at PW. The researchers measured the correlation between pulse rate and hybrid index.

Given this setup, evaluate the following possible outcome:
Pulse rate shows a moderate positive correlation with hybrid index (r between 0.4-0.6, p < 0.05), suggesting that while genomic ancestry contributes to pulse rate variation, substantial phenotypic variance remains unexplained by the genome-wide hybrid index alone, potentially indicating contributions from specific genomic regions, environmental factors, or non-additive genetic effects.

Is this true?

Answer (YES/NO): NO